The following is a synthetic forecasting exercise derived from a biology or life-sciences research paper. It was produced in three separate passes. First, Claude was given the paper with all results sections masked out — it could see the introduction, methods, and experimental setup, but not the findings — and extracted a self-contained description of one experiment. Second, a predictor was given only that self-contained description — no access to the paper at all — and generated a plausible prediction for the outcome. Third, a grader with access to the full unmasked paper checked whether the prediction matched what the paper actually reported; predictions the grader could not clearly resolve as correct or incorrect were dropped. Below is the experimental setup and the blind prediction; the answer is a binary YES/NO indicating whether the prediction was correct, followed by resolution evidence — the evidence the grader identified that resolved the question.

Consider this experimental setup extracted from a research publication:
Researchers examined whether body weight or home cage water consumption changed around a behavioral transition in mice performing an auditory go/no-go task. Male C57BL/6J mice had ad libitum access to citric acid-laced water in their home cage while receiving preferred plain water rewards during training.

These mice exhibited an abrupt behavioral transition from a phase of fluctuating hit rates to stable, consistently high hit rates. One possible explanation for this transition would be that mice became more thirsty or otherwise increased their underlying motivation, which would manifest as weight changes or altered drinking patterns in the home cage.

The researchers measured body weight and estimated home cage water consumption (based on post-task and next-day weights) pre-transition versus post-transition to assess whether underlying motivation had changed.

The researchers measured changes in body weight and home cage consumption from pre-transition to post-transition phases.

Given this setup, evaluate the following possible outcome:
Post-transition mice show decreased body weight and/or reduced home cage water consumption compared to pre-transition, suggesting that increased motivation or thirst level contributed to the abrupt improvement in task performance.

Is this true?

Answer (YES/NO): NO